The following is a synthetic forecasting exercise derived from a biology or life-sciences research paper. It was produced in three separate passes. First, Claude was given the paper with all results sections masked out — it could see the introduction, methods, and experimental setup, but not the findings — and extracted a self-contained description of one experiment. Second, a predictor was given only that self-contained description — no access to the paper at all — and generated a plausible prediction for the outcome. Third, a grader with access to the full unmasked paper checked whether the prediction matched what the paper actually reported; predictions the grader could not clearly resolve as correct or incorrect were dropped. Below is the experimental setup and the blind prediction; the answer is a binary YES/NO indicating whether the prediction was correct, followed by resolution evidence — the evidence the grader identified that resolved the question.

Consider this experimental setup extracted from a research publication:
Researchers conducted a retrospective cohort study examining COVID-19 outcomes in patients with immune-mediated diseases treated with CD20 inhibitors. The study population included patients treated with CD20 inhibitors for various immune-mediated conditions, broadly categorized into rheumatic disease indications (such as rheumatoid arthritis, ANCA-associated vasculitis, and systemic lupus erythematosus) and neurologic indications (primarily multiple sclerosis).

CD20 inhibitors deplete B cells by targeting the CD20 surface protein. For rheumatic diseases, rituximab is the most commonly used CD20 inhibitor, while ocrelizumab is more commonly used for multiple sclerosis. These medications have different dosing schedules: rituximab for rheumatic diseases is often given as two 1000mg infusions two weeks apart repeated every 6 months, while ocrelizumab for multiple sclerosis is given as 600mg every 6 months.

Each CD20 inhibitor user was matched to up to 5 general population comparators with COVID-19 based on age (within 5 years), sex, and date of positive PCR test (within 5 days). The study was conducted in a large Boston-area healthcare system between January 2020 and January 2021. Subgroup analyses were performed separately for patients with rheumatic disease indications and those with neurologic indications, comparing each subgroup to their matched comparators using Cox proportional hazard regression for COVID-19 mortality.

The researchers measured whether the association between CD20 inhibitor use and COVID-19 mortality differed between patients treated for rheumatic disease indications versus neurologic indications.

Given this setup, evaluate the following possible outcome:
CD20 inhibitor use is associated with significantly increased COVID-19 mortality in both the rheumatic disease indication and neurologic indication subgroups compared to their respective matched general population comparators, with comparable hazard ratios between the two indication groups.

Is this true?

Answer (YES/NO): NO